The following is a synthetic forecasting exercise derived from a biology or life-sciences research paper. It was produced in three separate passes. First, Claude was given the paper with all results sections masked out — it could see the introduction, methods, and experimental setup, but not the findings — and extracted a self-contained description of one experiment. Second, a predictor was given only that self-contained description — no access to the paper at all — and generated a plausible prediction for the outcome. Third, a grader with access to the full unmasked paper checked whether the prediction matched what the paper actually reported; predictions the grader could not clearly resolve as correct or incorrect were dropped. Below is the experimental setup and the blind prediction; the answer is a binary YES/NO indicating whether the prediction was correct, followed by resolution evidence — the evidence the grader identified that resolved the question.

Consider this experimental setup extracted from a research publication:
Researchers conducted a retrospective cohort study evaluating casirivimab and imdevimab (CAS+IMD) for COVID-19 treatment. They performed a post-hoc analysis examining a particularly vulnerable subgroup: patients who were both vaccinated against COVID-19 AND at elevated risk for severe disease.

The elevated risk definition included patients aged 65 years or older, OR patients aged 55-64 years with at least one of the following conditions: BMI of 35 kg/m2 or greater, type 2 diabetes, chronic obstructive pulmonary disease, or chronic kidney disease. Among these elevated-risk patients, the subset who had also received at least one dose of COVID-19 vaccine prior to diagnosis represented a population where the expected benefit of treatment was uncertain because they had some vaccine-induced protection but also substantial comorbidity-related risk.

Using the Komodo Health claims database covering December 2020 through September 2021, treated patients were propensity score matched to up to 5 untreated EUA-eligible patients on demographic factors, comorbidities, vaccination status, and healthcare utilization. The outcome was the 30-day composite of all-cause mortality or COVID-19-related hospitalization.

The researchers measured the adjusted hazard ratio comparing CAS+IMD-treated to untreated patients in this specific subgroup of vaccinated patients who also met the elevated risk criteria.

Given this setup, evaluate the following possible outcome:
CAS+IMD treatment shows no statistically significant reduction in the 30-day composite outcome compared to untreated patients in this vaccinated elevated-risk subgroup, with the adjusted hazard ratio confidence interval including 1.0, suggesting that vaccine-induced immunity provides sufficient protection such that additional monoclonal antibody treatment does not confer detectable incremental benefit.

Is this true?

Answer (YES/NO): NO